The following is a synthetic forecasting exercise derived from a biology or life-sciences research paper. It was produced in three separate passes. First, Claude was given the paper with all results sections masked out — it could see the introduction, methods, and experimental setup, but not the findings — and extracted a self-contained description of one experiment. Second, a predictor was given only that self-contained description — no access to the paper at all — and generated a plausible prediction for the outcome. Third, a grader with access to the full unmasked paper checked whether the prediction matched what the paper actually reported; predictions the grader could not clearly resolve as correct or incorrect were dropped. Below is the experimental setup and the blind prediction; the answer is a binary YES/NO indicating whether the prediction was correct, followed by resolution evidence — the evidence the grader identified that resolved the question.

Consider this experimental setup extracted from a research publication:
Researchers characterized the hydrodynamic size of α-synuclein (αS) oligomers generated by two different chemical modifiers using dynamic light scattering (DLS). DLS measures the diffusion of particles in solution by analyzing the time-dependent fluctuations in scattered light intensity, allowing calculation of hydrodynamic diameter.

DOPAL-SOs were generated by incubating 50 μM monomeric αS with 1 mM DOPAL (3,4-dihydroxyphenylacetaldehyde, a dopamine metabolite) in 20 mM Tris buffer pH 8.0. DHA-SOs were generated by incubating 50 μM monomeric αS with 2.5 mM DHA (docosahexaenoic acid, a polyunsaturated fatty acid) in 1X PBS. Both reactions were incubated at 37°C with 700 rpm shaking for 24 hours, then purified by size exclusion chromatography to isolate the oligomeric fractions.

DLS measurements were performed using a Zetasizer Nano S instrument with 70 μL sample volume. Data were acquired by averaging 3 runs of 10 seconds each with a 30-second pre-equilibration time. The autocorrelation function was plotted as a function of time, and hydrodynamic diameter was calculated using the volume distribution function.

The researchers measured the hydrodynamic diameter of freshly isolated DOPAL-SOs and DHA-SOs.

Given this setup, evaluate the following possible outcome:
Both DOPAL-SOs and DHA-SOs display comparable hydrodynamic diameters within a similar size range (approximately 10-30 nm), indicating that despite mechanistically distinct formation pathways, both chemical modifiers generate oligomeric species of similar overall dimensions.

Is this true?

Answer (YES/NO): NO